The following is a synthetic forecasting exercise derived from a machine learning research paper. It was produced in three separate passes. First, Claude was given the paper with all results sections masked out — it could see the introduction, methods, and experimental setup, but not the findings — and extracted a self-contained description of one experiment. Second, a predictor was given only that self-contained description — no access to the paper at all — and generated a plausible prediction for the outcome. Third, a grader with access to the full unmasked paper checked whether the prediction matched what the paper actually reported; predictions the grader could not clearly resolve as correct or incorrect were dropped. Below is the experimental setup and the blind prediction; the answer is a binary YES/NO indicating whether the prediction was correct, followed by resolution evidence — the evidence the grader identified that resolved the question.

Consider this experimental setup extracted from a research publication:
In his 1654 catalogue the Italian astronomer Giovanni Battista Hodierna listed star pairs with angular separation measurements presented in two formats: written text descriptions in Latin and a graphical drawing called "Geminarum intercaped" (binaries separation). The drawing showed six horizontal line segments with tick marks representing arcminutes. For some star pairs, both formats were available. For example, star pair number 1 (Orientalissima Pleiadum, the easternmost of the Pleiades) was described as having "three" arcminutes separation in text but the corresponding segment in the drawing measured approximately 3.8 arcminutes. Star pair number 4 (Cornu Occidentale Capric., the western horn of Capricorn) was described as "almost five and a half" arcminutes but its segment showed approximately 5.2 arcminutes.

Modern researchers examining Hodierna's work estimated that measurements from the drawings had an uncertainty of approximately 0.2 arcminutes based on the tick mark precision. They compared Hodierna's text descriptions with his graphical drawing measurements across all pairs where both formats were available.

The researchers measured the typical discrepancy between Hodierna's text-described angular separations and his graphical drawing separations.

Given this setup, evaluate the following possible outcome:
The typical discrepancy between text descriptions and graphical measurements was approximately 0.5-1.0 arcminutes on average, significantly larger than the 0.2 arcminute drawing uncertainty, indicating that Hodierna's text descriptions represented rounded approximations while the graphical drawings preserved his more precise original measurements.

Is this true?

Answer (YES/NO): NO